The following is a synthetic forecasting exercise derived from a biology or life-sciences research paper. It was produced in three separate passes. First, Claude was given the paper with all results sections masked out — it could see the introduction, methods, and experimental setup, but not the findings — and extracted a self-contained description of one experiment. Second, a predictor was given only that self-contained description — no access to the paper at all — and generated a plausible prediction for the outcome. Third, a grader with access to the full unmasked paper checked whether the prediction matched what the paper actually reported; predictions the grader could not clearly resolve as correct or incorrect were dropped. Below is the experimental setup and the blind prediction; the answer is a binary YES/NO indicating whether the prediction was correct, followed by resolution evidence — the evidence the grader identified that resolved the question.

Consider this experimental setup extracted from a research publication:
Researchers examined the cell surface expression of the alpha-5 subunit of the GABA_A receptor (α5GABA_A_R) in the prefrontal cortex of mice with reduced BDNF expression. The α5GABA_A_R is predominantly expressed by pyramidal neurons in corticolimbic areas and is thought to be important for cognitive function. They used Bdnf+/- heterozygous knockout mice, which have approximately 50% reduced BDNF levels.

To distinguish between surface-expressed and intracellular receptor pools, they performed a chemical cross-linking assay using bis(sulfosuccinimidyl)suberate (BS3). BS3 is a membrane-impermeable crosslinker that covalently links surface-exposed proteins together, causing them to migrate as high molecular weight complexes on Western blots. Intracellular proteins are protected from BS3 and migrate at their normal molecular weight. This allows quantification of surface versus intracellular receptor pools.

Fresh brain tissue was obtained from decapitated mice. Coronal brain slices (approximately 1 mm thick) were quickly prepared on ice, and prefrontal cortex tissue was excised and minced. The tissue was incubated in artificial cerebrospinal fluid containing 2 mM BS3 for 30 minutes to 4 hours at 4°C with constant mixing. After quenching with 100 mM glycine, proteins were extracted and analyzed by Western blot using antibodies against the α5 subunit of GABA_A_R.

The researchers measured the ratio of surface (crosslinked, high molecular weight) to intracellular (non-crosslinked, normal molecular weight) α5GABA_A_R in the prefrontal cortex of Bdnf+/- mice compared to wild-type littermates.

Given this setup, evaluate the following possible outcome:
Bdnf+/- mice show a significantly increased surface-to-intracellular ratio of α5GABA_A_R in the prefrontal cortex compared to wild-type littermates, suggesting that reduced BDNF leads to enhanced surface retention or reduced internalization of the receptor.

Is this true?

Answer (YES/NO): NO